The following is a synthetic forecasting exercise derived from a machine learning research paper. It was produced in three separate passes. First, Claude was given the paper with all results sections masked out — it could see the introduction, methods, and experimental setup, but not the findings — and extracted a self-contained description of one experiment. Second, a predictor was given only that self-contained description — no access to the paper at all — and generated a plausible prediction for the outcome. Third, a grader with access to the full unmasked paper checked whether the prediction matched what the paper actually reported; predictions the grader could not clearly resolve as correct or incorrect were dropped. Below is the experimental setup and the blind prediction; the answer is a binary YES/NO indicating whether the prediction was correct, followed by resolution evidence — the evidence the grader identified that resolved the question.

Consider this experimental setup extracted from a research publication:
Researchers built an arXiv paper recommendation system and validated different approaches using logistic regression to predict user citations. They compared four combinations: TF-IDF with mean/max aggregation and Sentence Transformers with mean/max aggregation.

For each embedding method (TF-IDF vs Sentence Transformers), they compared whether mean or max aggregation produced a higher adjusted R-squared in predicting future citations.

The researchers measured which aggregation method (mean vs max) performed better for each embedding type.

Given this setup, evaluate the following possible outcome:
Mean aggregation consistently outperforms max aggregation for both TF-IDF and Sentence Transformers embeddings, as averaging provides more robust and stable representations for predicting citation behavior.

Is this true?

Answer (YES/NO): NO